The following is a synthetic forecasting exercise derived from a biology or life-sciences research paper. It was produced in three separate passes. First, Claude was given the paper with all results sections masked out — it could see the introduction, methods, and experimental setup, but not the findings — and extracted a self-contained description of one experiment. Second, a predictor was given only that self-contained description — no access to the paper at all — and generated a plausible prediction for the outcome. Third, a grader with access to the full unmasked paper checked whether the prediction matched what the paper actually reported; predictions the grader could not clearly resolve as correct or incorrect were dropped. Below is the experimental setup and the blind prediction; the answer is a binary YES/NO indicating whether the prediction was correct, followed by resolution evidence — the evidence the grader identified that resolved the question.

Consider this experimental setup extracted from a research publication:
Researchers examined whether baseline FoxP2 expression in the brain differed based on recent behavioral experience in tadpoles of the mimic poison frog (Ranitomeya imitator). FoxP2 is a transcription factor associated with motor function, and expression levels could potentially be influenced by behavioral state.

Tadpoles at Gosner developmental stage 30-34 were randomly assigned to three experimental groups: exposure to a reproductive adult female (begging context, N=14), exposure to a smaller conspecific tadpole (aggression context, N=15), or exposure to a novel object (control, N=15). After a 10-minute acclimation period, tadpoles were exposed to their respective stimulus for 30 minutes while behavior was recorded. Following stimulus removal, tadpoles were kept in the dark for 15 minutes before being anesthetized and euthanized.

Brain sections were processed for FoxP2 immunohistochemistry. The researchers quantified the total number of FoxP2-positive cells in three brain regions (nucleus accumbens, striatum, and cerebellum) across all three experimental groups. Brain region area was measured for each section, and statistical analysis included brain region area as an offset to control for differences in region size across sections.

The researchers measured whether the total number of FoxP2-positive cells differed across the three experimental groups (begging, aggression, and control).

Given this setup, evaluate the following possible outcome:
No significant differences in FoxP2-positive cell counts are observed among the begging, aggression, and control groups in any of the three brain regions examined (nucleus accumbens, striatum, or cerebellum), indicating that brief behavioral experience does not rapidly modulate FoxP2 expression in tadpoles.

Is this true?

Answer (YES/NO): NO